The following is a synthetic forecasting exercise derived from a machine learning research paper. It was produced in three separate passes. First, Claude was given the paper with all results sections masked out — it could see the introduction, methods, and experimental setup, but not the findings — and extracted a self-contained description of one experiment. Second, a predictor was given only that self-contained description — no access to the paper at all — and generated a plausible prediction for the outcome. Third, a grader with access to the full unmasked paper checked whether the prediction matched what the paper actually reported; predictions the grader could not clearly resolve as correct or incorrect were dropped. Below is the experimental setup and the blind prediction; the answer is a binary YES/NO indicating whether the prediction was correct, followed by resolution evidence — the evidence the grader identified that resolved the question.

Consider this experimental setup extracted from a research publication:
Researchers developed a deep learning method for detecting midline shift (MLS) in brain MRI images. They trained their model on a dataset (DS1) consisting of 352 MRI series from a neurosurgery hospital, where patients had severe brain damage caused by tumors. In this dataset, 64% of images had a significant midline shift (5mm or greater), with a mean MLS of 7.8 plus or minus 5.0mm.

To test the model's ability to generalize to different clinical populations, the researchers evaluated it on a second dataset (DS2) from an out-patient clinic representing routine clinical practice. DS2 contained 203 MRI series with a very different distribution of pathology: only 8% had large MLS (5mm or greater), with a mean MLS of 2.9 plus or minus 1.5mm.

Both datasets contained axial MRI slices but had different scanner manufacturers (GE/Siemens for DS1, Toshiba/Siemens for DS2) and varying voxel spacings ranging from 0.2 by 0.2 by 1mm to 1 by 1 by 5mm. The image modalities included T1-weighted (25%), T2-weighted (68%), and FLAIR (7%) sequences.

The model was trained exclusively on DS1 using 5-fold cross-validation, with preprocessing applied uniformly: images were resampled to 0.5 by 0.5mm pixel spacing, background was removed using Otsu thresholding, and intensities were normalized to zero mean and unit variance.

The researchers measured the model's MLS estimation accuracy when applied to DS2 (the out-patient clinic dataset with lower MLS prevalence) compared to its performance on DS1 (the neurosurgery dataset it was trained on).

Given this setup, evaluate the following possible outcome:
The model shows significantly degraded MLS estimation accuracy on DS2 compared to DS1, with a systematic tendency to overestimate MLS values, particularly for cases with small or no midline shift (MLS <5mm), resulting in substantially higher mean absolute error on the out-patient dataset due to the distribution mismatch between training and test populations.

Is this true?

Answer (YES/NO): NO